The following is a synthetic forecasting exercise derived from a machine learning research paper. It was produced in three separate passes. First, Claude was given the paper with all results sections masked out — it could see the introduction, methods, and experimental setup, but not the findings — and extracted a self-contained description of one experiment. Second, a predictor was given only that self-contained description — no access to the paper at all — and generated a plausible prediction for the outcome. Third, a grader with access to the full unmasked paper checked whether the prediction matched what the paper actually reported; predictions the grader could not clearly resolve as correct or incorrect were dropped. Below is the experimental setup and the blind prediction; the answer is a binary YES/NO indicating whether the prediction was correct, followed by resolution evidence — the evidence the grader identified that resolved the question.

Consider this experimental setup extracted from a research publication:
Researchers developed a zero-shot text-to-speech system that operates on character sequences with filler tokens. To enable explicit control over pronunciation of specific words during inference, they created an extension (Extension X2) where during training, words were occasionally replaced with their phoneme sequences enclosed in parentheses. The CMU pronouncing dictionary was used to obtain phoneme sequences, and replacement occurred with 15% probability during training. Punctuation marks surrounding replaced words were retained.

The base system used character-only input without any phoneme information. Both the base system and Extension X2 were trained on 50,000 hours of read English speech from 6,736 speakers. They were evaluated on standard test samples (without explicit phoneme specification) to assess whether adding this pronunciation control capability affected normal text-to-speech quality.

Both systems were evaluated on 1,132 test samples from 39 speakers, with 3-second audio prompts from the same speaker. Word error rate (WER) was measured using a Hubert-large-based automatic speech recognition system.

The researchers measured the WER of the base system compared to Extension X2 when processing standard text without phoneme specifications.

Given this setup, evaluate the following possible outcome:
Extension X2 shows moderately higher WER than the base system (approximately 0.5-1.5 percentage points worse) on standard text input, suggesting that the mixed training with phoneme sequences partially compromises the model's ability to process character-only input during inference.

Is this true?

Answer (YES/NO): NO